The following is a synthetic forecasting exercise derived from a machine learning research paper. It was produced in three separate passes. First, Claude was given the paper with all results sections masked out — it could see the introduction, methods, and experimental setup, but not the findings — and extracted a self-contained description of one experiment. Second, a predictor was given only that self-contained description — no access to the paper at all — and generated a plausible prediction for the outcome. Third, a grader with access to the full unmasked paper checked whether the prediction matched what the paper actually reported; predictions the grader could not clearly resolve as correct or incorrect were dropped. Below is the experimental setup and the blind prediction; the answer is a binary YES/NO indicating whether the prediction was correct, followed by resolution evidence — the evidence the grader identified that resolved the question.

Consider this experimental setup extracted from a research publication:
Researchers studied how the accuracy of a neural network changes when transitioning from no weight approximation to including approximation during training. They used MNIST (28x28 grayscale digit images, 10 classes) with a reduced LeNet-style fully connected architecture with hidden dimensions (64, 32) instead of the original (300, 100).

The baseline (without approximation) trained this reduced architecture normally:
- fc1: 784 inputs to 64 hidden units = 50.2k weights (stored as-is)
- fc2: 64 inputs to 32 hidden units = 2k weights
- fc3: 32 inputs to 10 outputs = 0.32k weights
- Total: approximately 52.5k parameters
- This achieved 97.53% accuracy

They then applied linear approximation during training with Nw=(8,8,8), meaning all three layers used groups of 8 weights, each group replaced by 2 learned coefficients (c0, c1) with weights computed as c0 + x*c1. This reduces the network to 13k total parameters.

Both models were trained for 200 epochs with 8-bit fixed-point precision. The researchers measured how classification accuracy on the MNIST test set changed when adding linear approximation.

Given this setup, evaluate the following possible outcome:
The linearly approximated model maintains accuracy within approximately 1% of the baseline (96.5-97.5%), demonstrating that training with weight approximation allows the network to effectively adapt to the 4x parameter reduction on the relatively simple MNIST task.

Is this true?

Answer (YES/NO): YES